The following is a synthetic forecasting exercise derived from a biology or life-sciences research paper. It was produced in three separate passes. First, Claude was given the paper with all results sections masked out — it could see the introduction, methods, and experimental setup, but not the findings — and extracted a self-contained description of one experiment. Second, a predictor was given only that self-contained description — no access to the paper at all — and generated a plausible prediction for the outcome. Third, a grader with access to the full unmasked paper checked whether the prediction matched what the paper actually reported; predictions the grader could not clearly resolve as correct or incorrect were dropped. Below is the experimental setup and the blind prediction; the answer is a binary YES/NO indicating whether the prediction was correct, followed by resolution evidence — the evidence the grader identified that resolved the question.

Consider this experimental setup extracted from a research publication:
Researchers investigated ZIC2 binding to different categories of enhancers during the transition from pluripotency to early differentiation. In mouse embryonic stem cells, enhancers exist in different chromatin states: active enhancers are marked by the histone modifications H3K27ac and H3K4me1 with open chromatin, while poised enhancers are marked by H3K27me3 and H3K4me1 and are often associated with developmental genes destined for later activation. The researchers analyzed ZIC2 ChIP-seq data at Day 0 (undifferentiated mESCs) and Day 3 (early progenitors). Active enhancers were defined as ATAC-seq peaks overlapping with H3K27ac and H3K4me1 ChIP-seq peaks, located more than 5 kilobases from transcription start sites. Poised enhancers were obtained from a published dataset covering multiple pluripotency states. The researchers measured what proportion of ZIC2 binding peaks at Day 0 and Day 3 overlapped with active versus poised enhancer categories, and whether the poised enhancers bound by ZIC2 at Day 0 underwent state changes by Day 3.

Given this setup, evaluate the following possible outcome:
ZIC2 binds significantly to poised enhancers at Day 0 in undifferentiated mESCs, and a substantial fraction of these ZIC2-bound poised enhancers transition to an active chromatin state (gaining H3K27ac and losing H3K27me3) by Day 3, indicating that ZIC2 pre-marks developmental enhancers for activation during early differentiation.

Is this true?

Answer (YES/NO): NO